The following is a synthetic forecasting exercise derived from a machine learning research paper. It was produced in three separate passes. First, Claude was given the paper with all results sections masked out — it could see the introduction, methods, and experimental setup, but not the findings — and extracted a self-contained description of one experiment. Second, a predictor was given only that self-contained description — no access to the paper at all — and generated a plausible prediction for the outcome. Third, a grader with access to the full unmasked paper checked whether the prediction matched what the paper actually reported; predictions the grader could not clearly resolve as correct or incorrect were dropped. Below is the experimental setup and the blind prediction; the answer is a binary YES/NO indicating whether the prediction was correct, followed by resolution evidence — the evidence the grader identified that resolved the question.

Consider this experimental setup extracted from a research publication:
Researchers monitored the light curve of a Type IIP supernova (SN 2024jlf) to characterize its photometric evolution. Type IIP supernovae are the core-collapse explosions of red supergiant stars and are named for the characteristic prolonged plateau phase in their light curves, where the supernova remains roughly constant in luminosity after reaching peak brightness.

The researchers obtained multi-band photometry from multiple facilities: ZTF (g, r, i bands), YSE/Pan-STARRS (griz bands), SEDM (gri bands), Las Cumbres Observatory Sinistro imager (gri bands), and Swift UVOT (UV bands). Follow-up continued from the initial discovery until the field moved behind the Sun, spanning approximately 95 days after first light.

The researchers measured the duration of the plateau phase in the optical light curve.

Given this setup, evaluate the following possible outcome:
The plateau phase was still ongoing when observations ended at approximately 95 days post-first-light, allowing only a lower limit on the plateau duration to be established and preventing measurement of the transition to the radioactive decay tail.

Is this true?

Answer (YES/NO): NO